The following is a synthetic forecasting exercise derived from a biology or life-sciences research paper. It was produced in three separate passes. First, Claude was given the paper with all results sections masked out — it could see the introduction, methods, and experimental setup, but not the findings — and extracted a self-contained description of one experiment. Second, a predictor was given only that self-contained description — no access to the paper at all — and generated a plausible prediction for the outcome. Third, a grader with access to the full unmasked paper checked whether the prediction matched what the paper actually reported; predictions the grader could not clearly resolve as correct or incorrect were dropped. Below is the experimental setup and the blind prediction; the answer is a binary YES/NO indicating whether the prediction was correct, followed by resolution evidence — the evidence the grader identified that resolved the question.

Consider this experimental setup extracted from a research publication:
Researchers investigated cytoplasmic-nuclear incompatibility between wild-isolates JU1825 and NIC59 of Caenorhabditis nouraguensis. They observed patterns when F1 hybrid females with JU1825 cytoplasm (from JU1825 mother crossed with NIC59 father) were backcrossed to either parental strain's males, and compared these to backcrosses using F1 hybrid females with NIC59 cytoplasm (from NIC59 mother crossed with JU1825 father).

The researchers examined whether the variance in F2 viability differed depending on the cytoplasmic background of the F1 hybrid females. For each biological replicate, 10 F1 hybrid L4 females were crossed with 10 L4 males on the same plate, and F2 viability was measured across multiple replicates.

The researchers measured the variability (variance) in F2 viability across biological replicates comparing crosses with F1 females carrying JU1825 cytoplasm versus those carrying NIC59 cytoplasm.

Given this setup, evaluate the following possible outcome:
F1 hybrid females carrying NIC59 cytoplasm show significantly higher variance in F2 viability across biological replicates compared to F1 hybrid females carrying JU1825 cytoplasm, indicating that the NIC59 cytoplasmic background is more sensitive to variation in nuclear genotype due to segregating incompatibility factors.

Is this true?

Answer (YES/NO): NO